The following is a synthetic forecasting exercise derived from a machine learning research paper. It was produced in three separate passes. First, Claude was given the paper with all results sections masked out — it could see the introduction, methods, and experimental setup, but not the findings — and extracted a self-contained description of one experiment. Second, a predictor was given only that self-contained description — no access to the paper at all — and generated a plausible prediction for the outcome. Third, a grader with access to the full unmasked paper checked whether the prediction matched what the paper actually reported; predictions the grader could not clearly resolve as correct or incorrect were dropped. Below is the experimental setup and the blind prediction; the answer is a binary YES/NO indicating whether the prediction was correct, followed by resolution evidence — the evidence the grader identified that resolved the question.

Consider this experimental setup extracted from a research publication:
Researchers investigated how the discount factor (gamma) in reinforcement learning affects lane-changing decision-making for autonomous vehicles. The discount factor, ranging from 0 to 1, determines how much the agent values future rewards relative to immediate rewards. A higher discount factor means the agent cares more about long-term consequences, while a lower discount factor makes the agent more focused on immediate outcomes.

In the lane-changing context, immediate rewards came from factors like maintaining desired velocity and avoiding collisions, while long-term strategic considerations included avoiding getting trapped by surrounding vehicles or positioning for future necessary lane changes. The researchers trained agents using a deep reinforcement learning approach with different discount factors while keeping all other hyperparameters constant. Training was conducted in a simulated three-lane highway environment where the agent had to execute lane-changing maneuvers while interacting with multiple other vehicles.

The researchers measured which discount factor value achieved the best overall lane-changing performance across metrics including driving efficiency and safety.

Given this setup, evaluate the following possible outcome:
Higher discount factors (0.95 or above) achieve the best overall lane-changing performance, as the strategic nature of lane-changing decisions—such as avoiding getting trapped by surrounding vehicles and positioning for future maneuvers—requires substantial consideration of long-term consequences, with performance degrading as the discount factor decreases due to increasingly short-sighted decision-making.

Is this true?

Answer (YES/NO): NO